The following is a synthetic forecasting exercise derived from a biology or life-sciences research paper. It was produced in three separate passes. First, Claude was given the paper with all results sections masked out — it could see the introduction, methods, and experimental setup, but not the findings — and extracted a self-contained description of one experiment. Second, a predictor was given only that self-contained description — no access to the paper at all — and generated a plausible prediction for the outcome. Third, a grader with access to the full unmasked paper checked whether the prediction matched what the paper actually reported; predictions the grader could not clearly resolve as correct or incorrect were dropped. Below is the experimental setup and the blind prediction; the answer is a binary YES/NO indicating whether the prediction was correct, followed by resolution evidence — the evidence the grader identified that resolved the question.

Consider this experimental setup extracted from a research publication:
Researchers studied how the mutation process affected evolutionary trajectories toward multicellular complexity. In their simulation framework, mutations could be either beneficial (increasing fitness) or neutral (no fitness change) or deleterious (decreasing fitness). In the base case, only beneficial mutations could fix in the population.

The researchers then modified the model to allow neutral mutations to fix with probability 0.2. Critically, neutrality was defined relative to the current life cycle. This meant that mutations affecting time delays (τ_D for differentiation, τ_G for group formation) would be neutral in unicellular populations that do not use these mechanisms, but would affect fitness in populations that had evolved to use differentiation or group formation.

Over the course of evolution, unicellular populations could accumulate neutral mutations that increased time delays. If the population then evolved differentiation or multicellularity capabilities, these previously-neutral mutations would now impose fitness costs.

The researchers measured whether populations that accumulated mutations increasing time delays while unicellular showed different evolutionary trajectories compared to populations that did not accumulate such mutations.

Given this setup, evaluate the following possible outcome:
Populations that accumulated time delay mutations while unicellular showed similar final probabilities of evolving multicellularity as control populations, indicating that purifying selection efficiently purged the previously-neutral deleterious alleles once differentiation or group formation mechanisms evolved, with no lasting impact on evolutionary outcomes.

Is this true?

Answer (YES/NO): NO